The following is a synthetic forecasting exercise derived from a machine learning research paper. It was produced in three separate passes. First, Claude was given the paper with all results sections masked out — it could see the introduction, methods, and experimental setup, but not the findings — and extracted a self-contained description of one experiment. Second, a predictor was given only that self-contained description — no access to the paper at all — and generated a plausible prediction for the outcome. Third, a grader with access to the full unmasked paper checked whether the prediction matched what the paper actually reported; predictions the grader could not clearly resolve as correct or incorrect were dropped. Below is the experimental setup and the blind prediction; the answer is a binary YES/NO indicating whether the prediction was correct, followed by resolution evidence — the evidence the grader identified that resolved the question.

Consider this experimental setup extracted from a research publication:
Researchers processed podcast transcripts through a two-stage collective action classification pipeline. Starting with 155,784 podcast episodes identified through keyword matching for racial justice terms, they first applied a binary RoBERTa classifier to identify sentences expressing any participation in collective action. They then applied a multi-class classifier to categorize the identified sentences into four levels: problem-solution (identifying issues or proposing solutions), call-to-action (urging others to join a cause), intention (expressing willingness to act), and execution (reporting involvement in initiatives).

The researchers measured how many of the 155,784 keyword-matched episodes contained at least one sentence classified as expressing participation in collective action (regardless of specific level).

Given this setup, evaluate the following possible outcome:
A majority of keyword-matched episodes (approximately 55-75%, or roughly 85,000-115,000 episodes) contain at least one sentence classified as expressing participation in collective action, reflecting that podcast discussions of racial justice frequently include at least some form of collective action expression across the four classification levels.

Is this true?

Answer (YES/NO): NO